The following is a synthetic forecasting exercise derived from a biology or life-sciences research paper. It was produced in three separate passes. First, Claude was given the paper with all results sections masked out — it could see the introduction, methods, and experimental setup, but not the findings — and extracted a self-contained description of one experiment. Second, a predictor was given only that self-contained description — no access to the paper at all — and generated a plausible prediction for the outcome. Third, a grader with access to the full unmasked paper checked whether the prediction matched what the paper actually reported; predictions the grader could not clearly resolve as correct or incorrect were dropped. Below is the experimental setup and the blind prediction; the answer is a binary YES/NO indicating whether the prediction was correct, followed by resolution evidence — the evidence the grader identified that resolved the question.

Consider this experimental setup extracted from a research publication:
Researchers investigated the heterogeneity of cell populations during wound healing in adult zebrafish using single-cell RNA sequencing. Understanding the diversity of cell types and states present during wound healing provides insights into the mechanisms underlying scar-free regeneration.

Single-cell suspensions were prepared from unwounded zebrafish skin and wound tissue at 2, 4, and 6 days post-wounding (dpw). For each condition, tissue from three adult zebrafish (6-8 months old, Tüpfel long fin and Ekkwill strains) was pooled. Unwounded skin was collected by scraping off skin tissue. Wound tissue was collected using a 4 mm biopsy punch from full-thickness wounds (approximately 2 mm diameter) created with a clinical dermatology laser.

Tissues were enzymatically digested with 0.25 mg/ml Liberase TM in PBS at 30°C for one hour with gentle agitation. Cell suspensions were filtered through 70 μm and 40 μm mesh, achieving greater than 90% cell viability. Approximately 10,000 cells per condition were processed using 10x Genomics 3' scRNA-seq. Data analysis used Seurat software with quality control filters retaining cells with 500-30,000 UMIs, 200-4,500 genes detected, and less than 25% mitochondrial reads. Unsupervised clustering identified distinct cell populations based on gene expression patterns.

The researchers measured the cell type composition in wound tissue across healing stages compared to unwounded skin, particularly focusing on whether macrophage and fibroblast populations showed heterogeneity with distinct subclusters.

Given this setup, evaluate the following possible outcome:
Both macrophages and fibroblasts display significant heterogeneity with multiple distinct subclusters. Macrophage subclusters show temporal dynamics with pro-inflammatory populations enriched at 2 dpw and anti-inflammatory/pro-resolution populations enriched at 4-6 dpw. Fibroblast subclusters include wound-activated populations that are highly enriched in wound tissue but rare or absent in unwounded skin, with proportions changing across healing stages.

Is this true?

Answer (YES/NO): NO